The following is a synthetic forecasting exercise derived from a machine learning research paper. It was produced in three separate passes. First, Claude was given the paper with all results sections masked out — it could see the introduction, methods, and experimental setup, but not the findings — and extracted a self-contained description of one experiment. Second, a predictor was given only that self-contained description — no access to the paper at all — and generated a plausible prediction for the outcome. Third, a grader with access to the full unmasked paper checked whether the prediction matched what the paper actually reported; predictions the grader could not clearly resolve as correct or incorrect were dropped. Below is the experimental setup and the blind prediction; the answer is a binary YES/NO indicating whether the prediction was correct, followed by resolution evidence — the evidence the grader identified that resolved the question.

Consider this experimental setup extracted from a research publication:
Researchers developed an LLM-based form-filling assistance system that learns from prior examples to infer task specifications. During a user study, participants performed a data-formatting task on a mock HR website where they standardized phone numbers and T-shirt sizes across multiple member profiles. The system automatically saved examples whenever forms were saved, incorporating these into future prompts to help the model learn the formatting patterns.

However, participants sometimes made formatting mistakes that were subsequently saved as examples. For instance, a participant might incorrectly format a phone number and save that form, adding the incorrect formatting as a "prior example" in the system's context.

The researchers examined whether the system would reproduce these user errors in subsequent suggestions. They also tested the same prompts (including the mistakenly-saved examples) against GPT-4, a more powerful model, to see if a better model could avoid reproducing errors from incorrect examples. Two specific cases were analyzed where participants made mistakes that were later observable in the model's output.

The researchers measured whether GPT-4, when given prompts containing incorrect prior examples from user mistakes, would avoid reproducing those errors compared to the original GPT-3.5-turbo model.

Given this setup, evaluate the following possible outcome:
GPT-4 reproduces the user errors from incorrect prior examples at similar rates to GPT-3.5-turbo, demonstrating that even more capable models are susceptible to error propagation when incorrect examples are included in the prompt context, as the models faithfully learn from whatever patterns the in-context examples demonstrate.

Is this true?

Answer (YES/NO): YES